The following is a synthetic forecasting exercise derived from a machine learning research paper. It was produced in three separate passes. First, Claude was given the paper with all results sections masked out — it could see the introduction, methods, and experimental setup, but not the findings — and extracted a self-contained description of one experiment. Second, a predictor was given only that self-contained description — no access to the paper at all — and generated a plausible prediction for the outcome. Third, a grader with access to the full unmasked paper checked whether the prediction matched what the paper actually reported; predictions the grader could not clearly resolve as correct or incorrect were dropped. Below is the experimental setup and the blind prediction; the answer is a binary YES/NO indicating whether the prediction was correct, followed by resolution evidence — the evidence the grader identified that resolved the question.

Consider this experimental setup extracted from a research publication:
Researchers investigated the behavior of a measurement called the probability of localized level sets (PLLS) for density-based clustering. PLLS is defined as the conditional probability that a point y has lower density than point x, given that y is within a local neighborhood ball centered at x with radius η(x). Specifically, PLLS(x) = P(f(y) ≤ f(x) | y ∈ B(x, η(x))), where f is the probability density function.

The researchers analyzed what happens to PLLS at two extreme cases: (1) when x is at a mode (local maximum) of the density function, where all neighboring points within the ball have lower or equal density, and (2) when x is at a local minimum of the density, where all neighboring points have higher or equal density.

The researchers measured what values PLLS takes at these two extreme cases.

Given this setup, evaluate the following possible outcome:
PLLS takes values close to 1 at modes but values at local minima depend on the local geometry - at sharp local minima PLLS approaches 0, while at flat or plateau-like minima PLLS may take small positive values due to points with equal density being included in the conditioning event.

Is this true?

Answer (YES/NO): NO